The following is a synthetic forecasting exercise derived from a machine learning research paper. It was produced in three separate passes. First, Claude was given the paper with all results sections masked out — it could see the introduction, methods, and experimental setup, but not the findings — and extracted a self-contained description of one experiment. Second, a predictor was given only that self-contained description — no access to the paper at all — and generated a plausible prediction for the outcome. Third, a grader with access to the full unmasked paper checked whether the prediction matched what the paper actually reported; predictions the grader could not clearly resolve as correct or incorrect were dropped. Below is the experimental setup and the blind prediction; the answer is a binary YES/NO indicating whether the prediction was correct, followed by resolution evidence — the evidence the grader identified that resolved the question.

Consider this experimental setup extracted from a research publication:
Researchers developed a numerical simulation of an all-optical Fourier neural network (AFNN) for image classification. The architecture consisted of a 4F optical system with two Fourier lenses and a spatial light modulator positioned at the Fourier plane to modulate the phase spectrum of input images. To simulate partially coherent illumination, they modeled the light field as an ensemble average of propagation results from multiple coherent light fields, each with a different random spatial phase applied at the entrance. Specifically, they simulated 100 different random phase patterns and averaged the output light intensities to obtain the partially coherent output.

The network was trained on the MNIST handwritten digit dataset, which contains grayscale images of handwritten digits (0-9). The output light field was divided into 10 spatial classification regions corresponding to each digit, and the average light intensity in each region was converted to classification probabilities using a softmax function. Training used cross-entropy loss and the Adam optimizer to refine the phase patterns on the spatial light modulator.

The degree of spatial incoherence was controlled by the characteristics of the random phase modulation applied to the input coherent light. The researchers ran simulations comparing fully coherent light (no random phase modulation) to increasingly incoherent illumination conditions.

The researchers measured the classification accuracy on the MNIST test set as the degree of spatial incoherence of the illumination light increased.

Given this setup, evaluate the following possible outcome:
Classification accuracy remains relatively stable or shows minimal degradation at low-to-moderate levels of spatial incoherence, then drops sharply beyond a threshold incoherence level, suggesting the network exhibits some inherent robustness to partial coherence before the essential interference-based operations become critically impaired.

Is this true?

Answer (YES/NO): NO